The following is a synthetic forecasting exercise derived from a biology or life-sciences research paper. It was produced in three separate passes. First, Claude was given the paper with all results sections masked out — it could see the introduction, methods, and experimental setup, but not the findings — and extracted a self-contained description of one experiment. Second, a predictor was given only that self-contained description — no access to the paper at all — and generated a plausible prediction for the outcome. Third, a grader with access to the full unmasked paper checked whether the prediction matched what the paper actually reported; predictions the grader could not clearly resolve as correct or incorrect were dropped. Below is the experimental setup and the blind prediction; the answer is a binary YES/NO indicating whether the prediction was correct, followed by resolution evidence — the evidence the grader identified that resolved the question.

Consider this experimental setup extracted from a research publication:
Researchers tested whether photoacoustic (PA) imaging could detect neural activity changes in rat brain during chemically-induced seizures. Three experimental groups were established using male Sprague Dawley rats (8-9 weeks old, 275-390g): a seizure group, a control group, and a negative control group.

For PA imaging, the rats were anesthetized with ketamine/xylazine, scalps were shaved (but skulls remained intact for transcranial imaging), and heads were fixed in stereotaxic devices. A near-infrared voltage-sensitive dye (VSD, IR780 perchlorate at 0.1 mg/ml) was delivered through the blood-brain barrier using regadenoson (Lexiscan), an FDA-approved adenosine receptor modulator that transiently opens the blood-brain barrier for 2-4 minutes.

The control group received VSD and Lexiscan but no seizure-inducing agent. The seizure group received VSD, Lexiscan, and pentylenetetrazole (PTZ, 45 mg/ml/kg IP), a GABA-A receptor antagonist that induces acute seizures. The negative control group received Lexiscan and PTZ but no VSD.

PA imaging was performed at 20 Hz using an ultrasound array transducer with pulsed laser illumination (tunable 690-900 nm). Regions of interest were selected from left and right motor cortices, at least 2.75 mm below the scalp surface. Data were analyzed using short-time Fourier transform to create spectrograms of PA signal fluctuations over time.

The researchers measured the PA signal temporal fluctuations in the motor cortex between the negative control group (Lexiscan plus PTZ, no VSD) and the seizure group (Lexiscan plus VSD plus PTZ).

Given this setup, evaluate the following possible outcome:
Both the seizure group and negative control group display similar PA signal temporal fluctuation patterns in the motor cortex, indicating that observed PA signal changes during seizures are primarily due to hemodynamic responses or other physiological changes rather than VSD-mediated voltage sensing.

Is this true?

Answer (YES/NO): NO